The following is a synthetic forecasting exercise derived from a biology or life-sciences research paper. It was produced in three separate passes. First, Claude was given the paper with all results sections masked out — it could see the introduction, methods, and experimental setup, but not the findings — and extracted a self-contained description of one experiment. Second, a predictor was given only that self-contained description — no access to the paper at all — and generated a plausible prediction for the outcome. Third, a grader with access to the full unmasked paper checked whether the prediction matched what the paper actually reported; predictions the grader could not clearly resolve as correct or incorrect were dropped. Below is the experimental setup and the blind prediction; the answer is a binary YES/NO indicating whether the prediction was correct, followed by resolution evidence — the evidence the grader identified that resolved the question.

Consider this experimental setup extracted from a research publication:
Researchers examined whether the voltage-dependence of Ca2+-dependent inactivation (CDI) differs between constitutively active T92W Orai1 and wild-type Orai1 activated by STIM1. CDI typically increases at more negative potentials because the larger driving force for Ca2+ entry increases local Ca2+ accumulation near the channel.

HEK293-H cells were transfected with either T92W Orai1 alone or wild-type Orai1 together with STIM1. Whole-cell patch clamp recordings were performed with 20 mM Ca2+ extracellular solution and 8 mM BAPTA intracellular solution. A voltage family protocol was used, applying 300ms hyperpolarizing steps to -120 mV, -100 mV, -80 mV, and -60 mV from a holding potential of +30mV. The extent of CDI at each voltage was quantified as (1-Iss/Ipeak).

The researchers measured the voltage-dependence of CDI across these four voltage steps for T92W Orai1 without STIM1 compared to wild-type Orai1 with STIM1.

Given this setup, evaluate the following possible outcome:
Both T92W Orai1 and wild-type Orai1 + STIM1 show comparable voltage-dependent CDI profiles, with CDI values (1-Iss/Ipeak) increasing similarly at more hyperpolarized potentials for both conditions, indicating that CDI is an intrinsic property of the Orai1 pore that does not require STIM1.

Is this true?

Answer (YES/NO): NO